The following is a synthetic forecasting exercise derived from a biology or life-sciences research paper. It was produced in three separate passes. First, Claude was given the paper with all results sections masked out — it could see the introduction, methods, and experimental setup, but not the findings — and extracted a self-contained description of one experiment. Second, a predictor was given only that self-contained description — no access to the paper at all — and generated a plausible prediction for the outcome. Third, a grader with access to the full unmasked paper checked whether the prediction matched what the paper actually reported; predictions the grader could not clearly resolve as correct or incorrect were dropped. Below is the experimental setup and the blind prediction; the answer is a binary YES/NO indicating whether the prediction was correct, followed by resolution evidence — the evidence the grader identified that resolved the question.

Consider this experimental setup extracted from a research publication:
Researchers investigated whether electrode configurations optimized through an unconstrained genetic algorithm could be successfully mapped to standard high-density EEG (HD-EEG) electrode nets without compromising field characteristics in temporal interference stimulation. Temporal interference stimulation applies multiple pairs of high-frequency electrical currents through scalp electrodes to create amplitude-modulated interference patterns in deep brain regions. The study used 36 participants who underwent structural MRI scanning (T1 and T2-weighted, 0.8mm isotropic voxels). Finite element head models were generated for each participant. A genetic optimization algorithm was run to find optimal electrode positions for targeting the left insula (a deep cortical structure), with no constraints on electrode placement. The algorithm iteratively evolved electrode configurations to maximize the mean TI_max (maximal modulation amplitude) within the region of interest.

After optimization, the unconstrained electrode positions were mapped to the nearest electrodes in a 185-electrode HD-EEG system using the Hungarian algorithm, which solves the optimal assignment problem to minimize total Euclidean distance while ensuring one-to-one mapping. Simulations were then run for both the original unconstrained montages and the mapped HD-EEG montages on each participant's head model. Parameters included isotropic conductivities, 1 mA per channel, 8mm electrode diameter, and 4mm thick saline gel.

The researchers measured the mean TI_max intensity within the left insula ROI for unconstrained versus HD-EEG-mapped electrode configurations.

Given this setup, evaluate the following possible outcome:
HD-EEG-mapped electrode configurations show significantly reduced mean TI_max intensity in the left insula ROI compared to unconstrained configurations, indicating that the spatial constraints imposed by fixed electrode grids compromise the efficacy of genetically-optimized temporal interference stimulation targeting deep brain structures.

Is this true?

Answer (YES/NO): NO